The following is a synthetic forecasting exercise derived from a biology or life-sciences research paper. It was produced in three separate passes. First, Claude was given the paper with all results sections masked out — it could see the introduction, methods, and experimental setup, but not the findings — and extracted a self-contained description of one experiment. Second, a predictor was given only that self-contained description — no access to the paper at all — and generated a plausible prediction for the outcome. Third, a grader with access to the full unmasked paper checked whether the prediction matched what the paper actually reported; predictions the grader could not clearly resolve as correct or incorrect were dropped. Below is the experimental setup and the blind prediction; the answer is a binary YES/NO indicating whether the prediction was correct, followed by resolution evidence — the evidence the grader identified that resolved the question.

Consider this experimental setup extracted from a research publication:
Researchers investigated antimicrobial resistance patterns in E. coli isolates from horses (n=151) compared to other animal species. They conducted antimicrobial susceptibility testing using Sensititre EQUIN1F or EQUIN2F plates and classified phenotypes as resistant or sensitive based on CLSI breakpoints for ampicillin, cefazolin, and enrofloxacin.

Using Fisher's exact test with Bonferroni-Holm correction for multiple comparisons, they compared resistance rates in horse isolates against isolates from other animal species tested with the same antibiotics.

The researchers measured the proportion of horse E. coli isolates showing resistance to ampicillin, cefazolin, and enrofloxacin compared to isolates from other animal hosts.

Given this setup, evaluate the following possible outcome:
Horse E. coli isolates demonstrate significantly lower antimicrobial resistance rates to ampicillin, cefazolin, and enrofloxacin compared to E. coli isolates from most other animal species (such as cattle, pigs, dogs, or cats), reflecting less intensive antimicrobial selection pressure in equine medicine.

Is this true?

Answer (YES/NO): NO